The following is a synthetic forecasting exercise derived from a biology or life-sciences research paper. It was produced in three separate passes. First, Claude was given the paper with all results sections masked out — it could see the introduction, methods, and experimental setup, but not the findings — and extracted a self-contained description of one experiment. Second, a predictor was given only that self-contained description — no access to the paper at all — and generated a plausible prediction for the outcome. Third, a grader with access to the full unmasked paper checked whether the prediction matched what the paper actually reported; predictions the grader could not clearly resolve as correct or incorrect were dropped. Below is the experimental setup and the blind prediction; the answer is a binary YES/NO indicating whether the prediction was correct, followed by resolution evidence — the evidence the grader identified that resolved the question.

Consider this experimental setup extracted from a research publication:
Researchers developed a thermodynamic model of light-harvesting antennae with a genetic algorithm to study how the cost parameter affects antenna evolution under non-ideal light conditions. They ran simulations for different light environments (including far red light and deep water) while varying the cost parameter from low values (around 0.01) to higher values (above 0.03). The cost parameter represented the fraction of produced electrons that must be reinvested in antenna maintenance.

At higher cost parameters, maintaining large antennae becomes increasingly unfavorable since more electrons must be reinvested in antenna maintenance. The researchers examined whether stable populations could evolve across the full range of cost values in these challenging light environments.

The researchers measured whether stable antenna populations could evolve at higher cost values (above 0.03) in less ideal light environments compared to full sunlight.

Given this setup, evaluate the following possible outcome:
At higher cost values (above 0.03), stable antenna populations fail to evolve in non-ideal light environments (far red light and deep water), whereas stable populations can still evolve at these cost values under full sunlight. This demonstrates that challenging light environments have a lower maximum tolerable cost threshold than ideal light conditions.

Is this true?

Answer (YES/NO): NO